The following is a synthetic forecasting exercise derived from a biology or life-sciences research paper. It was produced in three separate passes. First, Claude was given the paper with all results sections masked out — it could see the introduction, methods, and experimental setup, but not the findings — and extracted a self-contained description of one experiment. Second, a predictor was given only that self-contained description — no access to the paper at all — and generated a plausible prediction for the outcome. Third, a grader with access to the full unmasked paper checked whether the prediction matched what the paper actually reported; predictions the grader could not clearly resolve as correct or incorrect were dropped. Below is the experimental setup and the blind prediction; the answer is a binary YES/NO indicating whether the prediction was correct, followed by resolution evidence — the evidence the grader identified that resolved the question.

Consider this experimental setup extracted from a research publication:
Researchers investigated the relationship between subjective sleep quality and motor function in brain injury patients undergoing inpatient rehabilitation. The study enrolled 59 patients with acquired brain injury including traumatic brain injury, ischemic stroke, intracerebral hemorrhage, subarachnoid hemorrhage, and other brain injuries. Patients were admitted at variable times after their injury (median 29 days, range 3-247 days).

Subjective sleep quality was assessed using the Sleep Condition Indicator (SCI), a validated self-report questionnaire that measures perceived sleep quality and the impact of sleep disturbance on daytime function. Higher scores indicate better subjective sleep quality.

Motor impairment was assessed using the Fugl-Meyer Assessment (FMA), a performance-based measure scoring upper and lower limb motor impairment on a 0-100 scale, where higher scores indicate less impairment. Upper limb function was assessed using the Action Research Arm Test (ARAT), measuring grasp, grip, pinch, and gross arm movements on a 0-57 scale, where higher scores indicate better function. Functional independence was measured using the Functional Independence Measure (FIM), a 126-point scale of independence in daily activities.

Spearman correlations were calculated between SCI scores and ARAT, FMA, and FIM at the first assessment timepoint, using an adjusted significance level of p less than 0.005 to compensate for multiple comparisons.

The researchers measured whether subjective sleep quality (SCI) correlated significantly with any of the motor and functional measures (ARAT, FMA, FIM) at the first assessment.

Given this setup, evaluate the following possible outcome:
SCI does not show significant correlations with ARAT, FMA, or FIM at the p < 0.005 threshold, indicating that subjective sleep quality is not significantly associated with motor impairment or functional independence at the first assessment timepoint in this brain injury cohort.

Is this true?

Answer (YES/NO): YES